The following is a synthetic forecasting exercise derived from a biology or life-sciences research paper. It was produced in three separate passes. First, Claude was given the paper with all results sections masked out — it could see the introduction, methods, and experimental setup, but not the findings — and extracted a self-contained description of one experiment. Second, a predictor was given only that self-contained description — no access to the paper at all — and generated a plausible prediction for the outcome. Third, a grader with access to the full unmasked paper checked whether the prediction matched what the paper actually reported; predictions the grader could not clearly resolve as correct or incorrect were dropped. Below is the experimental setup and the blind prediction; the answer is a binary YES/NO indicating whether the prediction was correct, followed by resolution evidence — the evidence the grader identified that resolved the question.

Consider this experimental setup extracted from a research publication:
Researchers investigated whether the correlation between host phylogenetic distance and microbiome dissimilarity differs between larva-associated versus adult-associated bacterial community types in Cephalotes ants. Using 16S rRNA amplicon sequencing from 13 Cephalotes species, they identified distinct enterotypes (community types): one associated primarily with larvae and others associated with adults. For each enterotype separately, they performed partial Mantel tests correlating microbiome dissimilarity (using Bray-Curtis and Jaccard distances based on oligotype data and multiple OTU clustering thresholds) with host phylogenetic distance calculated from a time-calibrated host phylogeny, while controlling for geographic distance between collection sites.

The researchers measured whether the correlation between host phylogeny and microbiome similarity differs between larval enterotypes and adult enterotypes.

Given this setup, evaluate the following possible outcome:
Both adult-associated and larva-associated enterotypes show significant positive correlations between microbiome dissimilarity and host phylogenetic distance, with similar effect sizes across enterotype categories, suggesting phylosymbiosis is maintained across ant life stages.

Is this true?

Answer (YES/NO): NO